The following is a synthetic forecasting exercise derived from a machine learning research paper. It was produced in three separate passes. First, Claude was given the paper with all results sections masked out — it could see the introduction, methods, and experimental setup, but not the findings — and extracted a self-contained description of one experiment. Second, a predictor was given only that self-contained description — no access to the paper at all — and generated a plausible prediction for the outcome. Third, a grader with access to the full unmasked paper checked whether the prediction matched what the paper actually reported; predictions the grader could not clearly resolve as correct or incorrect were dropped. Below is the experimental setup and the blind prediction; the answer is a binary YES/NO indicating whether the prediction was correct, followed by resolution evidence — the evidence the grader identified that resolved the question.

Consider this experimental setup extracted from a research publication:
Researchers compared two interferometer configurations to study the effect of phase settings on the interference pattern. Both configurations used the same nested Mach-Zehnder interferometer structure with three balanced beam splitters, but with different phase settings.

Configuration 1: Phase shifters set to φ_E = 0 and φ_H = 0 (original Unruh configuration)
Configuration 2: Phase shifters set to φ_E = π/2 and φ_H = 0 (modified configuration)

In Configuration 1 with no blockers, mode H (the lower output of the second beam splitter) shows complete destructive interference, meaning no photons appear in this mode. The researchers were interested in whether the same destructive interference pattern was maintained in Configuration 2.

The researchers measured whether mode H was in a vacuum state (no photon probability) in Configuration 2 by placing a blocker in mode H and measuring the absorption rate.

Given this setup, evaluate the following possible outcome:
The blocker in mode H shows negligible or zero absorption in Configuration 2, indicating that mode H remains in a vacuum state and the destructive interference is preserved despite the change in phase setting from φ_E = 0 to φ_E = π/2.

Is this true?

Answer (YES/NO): NO